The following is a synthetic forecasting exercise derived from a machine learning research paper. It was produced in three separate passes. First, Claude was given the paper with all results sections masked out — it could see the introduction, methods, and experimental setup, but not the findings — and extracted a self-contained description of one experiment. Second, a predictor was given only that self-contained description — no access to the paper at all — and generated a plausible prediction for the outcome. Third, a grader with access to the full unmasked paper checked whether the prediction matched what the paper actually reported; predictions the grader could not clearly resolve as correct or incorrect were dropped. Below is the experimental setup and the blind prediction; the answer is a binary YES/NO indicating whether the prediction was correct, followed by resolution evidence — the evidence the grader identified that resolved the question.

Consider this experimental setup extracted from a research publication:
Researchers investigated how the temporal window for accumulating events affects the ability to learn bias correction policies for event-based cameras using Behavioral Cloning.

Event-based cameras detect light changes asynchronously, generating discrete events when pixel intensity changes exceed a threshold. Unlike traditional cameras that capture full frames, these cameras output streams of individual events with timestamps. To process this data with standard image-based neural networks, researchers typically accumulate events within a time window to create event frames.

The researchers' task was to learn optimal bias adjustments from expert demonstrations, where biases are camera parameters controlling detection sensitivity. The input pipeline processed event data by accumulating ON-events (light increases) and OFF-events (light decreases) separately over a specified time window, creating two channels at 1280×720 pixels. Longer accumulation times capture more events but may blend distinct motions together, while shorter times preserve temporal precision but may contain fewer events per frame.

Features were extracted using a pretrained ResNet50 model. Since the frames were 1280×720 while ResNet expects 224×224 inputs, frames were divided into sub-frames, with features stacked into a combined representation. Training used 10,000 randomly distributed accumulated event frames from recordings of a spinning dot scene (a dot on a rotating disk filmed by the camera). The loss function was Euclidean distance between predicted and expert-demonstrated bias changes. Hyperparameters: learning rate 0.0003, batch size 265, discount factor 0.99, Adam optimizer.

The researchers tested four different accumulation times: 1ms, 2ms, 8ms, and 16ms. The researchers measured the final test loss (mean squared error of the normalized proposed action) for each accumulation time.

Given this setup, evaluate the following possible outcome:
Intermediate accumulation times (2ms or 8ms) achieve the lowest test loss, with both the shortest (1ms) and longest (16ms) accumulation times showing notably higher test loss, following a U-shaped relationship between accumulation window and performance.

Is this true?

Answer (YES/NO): NO